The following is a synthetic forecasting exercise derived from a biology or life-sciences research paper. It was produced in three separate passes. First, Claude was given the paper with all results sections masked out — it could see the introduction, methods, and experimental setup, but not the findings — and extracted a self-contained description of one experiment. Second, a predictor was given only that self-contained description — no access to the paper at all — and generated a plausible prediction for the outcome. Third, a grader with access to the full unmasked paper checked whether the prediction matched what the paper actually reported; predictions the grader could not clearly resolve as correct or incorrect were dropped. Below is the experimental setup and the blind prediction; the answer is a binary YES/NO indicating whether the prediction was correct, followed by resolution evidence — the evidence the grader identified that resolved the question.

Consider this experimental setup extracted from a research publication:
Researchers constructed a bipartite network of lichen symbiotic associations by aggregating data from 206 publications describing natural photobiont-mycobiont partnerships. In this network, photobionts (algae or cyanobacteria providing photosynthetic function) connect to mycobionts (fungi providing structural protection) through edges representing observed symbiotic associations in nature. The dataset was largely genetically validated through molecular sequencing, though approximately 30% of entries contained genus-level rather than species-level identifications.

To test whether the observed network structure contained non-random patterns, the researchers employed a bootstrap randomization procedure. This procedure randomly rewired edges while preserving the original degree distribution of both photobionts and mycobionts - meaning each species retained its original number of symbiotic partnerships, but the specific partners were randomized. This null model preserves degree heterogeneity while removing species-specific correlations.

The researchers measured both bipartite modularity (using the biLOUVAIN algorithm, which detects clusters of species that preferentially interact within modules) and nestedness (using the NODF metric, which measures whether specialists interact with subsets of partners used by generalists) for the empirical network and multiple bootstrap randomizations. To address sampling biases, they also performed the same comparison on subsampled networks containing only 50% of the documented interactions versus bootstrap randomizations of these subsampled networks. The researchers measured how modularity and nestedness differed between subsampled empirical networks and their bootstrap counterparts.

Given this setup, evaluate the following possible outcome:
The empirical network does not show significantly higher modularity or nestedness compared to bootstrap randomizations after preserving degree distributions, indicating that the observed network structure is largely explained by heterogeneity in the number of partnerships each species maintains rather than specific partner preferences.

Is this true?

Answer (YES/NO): NO